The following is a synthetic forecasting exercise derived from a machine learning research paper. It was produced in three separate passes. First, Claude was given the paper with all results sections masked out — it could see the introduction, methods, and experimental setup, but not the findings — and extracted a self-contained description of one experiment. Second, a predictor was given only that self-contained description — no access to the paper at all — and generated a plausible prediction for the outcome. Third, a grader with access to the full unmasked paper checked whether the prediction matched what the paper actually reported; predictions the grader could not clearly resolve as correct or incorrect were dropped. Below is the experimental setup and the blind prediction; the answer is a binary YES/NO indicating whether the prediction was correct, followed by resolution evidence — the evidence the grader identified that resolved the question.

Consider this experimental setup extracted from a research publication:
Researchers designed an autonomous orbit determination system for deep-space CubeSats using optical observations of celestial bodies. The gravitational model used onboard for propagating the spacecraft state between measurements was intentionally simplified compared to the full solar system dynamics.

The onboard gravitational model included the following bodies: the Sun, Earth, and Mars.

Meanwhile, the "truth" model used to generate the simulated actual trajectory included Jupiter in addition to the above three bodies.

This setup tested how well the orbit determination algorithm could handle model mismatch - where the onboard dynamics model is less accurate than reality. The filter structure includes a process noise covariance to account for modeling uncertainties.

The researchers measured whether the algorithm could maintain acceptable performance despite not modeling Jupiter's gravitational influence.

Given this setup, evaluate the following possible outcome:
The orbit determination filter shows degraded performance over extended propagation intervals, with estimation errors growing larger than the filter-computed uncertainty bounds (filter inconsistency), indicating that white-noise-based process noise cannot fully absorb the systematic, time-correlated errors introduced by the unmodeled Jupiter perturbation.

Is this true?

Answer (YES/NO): NO